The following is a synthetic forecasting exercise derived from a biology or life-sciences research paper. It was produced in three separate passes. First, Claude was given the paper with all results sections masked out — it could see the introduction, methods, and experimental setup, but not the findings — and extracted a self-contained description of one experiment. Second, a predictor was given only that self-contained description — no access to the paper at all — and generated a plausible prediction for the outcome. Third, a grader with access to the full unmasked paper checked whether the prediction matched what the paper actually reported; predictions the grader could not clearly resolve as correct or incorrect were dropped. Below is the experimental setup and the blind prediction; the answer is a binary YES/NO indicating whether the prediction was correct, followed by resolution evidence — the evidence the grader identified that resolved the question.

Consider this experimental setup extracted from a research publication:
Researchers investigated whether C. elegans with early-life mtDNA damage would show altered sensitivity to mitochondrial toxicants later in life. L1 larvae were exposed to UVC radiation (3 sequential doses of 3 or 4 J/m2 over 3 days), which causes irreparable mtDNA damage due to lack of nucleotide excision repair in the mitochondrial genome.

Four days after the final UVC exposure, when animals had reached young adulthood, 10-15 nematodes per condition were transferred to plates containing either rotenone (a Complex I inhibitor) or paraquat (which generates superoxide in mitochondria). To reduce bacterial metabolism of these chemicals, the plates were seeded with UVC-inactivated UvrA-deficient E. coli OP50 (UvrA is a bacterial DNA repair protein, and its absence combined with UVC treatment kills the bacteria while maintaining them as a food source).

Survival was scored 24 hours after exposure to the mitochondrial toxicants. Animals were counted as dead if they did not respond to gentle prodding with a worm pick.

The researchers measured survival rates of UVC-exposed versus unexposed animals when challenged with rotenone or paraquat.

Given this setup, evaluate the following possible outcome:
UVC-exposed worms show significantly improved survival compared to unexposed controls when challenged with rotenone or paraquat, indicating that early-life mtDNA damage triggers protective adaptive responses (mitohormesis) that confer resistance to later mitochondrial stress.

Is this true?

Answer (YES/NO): NO